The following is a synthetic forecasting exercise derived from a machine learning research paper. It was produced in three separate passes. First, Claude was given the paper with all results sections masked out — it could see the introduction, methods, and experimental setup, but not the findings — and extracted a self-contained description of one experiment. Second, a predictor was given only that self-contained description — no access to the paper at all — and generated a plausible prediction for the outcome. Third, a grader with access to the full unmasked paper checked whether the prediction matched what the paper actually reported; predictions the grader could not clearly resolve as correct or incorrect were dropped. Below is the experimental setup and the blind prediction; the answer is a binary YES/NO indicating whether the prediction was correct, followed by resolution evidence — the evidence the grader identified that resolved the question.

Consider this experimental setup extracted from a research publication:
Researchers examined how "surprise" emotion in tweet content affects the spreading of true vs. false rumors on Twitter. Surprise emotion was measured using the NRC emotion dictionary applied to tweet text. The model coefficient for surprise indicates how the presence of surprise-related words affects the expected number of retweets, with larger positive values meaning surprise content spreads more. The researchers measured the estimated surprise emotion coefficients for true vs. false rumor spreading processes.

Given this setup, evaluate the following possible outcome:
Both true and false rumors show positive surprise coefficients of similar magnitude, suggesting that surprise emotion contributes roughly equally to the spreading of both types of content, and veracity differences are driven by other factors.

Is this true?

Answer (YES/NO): NO